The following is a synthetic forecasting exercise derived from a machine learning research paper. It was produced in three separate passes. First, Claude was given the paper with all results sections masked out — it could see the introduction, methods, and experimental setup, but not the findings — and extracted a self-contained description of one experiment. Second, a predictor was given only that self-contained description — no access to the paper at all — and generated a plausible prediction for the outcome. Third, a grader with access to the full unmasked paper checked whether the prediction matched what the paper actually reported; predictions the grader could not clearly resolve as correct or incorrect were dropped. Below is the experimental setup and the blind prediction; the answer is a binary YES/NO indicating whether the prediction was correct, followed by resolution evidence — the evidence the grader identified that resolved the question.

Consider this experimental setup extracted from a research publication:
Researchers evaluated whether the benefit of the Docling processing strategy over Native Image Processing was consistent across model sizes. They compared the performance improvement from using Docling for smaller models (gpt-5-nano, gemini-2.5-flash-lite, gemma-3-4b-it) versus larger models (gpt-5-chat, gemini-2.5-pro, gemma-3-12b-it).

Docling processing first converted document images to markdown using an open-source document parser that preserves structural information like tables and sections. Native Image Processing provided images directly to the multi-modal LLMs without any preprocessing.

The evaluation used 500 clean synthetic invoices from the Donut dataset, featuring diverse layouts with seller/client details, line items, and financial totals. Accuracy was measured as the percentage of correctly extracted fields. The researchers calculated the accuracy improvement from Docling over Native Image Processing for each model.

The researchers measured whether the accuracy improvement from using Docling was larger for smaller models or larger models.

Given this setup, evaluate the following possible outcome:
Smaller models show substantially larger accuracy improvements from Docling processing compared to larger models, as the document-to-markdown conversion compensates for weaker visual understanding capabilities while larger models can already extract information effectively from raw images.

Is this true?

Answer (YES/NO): NO